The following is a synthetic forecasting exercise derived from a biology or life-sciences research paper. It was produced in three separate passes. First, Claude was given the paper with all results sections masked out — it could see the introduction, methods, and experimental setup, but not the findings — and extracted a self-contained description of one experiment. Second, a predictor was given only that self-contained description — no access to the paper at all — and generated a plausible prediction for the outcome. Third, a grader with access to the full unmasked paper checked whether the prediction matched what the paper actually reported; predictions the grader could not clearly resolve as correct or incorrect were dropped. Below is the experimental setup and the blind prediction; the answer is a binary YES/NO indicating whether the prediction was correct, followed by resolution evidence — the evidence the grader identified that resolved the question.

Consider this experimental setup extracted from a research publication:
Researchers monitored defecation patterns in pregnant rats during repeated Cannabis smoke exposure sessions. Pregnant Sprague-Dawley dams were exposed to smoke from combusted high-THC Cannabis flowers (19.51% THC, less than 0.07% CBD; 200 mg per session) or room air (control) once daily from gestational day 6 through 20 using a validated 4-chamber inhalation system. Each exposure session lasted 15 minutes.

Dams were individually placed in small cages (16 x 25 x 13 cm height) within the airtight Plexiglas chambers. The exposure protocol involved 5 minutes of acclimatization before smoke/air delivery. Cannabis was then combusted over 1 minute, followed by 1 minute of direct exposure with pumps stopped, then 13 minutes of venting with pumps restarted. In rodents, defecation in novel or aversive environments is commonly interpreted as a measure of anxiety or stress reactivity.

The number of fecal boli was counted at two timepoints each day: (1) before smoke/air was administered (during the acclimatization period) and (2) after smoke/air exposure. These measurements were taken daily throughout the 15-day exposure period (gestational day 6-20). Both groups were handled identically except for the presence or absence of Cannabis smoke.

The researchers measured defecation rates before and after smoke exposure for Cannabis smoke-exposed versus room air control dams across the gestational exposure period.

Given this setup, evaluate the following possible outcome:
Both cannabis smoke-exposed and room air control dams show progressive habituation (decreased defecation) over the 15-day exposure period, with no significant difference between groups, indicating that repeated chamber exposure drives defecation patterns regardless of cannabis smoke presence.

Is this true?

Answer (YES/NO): NO